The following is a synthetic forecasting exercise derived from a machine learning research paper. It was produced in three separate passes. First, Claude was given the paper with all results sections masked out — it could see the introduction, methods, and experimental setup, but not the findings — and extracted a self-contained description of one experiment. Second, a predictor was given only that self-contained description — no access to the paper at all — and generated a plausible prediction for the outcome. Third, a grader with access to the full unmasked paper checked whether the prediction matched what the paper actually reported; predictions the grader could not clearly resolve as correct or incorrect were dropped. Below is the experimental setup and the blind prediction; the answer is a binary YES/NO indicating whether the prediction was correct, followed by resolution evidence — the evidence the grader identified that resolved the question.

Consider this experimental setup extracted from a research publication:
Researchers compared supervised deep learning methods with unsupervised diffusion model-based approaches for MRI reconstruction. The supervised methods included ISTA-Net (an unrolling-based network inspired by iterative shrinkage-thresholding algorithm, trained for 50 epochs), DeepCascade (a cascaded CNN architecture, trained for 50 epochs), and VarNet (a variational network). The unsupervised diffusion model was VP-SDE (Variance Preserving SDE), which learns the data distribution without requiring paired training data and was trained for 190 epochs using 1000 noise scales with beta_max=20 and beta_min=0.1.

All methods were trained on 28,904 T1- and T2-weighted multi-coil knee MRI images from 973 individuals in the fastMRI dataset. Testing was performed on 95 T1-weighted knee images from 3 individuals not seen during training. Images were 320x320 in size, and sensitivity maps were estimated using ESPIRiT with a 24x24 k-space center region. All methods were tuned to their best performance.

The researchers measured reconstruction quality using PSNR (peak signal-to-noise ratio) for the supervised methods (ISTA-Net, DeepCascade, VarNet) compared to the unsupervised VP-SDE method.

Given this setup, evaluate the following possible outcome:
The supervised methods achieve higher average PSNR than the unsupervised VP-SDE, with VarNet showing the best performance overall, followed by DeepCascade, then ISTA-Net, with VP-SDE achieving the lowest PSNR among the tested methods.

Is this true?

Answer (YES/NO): NO